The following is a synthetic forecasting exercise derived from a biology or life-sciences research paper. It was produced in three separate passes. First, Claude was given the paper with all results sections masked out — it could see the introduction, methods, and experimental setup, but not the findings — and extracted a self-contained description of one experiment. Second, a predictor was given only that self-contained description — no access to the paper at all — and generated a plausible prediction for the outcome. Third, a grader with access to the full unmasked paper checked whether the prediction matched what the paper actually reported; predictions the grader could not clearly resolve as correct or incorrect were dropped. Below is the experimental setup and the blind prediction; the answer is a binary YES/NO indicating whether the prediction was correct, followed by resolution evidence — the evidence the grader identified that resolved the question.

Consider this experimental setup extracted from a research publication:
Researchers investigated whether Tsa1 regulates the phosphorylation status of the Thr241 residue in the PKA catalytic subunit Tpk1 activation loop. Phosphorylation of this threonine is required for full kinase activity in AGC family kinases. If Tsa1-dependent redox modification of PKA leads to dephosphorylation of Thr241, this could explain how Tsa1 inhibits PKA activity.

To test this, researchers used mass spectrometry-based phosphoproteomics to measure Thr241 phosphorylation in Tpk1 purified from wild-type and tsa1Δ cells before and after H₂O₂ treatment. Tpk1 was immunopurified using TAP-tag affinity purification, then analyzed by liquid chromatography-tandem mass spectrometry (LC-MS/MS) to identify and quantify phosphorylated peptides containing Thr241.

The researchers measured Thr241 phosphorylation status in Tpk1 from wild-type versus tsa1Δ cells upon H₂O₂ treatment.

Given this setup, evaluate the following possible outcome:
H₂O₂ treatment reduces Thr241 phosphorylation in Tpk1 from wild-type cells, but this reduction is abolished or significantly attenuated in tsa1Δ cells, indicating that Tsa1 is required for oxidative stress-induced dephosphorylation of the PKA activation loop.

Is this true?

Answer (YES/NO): YES